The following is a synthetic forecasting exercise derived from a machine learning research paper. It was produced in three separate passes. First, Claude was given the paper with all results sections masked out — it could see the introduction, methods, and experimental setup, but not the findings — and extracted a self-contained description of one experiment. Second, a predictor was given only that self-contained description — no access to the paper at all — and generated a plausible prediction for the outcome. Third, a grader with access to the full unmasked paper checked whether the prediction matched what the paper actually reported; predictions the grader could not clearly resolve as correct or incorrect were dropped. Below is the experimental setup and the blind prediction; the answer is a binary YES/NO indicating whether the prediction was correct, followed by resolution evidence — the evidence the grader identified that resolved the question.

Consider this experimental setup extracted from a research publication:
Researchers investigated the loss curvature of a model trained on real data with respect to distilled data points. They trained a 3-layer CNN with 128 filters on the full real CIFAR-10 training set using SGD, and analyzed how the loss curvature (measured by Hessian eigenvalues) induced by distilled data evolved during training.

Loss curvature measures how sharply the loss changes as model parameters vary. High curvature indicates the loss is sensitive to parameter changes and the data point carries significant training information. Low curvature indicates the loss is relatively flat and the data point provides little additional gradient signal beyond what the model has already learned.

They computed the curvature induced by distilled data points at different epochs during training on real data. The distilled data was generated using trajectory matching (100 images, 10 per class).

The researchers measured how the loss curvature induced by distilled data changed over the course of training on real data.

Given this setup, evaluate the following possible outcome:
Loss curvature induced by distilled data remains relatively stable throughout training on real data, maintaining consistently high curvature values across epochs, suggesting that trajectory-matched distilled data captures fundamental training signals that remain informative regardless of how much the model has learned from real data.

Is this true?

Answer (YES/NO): NO